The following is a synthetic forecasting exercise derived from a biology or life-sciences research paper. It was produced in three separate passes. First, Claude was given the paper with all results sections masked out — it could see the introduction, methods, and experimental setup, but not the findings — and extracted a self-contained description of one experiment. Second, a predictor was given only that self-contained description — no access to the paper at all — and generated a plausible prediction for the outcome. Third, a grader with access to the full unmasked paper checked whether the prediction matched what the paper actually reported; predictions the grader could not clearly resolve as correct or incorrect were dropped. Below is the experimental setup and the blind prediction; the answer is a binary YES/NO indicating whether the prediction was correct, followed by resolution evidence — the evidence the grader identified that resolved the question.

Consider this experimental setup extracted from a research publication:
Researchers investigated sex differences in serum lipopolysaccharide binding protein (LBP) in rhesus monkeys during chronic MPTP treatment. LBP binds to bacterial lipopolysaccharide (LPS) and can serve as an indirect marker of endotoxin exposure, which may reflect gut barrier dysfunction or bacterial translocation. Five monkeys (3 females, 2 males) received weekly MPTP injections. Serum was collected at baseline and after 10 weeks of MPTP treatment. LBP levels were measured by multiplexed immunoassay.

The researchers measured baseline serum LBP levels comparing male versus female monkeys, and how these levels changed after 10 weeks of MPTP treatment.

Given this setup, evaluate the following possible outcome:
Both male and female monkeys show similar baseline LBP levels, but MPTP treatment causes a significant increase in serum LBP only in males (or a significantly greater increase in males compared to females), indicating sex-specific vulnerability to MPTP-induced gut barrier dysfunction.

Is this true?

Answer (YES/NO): NO